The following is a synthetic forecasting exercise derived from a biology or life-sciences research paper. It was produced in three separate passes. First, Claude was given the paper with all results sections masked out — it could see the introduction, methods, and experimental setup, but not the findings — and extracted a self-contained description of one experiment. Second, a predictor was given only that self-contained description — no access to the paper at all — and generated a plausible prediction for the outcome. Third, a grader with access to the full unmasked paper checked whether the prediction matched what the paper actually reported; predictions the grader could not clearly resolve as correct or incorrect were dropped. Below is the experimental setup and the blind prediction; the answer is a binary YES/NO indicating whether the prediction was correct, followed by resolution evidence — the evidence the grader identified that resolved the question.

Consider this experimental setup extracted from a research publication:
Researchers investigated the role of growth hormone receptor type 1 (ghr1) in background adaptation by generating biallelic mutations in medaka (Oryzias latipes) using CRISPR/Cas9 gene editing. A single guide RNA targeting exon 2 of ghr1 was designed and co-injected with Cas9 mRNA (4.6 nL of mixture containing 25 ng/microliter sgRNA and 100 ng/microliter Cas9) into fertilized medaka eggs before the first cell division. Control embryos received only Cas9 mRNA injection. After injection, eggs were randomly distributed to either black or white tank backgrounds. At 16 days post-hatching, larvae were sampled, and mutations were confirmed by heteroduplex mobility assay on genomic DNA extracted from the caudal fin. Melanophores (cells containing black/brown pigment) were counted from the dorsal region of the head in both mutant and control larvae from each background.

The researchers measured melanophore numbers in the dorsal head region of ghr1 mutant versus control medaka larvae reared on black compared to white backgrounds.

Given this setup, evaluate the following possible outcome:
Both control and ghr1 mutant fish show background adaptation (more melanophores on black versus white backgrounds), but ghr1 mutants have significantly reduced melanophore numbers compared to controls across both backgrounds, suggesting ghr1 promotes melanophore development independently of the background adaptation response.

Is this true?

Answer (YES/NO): NO